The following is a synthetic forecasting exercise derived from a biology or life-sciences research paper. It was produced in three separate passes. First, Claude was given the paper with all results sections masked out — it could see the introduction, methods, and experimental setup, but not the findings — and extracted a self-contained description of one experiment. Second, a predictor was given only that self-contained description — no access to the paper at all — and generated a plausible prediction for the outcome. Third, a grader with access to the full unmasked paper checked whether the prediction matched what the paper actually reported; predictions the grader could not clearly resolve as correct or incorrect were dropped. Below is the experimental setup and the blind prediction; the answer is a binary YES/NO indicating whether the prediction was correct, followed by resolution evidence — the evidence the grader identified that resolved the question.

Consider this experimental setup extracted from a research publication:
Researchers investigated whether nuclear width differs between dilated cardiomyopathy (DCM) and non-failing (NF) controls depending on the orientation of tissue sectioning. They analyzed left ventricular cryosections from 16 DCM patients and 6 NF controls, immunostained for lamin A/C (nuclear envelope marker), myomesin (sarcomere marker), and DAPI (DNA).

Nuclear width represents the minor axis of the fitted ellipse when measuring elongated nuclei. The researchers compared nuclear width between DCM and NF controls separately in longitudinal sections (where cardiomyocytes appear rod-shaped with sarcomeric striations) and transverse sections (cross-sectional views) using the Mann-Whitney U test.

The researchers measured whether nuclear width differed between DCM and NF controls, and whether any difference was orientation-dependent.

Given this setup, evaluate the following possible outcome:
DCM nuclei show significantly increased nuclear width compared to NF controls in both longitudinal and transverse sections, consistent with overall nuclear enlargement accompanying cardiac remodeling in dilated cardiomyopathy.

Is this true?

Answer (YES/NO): NO